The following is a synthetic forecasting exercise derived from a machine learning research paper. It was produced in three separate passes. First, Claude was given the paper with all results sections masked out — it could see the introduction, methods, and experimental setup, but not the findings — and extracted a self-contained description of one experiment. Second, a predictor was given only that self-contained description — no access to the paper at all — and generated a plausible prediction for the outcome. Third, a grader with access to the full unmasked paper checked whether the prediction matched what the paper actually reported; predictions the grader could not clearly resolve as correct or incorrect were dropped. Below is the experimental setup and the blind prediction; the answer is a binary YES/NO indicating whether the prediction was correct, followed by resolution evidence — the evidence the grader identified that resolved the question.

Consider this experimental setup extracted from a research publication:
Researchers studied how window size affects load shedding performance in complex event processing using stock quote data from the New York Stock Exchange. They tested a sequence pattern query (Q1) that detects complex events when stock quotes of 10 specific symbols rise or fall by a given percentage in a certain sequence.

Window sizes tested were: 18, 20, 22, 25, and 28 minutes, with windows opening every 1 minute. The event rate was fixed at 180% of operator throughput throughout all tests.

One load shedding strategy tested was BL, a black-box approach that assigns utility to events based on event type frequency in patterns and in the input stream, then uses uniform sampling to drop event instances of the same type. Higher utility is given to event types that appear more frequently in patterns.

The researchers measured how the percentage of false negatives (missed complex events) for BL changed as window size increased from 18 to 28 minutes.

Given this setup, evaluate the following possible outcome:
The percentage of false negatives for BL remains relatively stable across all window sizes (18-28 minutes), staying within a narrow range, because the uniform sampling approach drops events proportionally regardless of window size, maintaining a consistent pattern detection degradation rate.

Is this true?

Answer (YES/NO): YES